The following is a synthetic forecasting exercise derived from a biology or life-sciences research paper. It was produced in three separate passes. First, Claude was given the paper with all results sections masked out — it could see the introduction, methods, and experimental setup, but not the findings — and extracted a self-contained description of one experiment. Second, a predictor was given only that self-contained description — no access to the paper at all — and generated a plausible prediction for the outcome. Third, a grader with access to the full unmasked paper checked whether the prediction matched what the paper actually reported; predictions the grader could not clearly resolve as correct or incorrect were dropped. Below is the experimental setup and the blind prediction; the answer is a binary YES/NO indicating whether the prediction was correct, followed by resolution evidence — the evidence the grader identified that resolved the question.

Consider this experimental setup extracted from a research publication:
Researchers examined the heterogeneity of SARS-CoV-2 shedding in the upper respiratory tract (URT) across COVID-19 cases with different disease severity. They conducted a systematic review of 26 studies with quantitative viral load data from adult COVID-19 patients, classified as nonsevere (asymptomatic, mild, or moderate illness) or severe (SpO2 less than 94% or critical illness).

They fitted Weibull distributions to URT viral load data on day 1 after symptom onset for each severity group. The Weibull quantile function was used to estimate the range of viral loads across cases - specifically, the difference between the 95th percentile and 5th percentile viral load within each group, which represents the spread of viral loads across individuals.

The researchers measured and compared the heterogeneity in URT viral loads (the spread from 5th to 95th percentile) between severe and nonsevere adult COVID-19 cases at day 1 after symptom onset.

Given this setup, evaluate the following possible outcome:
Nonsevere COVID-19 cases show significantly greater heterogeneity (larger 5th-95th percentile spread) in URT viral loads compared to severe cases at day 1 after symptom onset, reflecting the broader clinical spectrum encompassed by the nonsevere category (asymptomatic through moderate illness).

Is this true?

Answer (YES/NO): NO